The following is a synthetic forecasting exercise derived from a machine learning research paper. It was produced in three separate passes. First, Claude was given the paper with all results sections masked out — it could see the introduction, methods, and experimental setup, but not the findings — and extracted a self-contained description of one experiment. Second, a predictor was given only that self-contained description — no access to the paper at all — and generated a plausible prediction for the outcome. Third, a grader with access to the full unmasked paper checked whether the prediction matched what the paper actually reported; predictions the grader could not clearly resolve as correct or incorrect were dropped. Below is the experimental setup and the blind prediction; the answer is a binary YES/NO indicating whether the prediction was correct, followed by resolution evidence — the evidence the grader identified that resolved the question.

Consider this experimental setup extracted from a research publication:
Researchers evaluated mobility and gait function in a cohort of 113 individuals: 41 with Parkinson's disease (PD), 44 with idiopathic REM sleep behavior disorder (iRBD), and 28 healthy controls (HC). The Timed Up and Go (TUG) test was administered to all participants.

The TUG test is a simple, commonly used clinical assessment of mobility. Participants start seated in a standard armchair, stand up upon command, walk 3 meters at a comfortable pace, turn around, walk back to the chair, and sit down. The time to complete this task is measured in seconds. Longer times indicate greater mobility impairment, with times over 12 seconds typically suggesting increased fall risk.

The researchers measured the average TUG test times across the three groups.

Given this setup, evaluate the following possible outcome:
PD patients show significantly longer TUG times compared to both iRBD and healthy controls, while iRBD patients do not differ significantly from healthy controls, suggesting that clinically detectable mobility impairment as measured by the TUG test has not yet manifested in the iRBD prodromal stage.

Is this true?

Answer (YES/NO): NO